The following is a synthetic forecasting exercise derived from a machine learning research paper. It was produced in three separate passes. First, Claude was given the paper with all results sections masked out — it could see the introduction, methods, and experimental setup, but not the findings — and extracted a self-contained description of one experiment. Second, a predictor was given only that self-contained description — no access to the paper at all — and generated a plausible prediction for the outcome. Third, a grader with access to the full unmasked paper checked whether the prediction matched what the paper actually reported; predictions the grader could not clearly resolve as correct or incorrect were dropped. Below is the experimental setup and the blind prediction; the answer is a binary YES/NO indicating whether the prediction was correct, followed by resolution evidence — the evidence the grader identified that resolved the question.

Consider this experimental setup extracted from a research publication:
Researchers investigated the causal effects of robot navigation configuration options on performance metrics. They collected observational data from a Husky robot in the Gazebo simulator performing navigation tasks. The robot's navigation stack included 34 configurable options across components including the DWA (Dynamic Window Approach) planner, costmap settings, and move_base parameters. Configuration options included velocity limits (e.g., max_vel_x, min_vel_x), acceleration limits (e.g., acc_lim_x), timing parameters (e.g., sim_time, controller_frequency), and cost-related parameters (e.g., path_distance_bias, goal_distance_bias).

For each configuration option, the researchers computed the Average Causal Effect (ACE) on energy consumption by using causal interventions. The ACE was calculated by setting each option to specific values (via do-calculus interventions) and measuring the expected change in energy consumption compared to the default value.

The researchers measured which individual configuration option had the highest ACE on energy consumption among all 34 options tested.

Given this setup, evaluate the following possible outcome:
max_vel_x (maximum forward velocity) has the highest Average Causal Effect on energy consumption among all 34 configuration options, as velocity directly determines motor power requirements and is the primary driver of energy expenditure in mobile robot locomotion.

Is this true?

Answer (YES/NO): NO